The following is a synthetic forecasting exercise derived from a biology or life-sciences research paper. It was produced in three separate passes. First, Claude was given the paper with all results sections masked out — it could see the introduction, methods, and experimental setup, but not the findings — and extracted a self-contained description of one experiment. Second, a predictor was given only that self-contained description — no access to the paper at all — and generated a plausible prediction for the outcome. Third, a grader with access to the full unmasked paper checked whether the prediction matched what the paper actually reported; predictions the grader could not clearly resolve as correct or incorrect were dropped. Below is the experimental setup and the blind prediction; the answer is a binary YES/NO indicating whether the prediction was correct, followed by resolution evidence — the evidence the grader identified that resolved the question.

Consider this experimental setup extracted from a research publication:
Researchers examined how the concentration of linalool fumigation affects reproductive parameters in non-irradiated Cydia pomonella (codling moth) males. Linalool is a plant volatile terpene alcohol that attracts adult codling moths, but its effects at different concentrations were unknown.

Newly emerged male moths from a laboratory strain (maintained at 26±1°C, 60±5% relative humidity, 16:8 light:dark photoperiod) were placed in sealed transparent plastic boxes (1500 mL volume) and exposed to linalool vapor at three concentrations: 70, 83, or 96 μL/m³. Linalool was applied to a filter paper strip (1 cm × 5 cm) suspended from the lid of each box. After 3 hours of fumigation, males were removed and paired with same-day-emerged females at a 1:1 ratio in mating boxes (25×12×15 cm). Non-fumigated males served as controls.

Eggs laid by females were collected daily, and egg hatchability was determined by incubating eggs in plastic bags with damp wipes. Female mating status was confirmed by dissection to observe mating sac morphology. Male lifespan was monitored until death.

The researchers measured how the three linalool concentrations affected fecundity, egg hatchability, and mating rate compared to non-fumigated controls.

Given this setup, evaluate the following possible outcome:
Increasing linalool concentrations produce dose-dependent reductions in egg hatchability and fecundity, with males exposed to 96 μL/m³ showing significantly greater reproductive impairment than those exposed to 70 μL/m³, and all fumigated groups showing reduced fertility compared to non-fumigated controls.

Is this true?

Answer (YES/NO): NO